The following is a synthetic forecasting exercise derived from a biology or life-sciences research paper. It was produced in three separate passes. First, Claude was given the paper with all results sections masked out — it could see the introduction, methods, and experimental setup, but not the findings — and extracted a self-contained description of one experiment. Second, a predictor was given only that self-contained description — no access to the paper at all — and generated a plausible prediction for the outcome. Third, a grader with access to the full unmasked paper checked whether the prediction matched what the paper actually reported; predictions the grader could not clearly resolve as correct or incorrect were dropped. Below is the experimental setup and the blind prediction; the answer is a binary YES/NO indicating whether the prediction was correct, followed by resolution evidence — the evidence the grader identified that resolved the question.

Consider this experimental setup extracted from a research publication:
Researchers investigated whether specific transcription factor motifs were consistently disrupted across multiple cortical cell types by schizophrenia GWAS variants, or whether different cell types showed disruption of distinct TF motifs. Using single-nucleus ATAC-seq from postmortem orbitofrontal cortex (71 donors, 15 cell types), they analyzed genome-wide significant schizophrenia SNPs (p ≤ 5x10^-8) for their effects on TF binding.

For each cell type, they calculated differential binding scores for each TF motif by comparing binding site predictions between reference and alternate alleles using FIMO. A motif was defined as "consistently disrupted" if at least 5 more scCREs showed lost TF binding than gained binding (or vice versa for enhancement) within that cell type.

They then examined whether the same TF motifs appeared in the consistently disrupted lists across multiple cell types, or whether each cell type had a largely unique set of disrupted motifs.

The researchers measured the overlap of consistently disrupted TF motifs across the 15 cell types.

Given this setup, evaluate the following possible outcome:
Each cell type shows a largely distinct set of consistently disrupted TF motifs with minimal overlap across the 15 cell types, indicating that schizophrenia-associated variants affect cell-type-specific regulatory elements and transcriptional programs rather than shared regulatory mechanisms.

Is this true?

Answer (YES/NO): YES